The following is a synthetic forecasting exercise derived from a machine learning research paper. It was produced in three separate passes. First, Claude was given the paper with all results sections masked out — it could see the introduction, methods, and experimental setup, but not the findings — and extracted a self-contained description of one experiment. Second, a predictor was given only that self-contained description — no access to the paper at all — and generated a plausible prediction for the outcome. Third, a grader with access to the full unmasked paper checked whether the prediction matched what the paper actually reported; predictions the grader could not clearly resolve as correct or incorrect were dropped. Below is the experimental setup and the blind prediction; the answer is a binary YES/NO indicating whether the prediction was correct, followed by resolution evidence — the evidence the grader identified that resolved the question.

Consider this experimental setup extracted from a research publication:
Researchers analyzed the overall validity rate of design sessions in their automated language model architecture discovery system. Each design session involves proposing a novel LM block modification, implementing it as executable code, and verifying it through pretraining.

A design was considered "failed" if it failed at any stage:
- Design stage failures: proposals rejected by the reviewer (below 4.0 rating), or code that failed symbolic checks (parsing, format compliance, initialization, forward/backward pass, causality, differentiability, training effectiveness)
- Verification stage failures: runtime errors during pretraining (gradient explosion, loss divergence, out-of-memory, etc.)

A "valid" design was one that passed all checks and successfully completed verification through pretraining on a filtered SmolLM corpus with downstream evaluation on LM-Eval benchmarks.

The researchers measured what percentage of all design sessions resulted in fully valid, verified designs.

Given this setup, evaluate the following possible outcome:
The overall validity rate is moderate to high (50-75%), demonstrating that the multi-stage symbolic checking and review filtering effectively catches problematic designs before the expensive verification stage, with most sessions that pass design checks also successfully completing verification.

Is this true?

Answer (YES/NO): NO